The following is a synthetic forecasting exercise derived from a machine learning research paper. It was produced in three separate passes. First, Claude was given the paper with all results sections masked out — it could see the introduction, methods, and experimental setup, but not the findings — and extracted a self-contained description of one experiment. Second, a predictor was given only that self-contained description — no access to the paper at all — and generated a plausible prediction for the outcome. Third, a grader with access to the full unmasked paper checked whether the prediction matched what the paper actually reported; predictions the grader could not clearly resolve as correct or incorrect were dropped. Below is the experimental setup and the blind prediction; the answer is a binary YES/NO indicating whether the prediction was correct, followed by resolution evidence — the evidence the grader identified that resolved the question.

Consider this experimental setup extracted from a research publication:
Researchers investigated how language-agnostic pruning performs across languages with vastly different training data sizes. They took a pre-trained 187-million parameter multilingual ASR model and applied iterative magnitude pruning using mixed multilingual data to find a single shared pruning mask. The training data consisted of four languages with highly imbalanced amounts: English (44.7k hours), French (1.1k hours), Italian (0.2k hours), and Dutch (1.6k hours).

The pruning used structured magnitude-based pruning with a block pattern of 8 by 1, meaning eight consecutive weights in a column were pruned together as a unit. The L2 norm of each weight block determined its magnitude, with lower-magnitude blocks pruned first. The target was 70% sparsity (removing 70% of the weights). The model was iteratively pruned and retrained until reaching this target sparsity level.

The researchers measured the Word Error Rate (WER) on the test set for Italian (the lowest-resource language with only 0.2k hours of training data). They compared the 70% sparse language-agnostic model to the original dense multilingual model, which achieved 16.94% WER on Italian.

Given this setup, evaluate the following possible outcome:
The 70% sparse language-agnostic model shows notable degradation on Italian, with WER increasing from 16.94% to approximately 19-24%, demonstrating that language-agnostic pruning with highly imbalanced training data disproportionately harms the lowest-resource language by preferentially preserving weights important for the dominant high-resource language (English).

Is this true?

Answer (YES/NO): NO